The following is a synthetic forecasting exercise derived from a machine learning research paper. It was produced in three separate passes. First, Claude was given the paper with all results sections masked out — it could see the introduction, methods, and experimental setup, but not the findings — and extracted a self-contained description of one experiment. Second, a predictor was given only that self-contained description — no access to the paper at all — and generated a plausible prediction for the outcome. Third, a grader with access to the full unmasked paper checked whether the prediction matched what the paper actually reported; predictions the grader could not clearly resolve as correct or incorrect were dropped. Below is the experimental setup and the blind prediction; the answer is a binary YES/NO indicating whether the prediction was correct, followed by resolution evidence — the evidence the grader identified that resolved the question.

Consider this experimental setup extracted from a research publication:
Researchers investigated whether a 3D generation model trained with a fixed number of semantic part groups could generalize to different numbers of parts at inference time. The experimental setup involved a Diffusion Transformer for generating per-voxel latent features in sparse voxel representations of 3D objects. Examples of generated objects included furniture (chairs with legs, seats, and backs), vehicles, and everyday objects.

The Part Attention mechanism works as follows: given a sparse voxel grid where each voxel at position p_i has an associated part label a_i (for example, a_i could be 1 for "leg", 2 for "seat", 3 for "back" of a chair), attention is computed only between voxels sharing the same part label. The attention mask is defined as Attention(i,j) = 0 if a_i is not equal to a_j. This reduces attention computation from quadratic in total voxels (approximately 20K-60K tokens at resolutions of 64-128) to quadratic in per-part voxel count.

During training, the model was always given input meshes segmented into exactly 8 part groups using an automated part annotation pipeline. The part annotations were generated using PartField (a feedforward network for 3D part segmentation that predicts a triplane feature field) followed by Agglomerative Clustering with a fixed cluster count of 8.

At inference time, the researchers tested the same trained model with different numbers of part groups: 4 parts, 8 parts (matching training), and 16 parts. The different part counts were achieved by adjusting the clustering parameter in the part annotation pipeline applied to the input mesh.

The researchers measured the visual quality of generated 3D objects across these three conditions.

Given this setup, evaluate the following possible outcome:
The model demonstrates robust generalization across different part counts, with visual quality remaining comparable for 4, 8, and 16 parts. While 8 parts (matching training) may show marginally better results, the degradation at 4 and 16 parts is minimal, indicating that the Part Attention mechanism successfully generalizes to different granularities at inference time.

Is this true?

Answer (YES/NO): YES